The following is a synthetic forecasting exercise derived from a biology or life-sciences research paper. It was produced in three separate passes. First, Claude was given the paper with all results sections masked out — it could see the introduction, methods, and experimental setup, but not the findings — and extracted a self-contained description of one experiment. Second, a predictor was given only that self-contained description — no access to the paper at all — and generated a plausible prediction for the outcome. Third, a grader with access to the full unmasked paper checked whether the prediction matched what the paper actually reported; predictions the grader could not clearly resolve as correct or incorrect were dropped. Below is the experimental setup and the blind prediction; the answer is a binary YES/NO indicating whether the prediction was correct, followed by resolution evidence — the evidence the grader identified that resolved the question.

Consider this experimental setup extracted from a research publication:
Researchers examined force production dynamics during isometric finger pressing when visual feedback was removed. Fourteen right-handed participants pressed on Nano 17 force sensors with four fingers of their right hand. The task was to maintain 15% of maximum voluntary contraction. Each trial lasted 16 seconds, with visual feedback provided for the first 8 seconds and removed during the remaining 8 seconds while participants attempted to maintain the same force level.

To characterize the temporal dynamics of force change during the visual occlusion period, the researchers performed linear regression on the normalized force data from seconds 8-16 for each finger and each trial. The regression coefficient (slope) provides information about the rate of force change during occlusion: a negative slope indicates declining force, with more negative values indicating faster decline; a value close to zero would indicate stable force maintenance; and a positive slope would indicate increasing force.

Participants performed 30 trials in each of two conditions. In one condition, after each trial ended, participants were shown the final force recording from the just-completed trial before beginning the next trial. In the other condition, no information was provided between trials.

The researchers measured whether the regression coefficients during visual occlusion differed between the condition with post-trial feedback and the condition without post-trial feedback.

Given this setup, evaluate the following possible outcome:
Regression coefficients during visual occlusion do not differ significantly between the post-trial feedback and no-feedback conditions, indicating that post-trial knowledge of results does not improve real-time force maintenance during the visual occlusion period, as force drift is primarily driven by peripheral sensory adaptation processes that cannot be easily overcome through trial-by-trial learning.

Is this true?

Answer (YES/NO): NO